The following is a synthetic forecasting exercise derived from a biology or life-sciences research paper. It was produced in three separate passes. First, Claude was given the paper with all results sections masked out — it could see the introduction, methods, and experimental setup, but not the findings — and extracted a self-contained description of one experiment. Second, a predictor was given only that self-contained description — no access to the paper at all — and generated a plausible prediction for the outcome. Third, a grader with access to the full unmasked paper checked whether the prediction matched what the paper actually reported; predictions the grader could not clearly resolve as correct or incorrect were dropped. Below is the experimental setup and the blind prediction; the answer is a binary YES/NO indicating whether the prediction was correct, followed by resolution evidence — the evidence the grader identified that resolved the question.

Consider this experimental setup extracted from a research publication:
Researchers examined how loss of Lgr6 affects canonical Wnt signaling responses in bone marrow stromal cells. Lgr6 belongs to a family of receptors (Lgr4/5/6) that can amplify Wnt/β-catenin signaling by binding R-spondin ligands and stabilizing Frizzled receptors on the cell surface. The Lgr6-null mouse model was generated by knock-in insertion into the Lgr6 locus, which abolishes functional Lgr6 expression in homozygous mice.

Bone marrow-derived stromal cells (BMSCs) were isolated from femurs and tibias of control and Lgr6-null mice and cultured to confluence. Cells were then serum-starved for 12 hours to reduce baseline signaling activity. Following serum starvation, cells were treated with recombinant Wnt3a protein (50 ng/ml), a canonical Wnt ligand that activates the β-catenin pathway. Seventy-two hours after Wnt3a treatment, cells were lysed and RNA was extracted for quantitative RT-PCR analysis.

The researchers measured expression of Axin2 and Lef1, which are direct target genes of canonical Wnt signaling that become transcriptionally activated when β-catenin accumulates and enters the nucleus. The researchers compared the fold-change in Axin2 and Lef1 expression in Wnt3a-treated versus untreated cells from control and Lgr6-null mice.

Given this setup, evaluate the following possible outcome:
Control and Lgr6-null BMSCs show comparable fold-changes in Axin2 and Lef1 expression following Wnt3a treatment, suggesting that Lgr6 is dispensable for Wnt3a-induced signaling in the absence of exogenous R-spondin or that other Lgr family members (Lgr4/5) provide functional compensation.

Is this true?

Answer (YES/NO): NO